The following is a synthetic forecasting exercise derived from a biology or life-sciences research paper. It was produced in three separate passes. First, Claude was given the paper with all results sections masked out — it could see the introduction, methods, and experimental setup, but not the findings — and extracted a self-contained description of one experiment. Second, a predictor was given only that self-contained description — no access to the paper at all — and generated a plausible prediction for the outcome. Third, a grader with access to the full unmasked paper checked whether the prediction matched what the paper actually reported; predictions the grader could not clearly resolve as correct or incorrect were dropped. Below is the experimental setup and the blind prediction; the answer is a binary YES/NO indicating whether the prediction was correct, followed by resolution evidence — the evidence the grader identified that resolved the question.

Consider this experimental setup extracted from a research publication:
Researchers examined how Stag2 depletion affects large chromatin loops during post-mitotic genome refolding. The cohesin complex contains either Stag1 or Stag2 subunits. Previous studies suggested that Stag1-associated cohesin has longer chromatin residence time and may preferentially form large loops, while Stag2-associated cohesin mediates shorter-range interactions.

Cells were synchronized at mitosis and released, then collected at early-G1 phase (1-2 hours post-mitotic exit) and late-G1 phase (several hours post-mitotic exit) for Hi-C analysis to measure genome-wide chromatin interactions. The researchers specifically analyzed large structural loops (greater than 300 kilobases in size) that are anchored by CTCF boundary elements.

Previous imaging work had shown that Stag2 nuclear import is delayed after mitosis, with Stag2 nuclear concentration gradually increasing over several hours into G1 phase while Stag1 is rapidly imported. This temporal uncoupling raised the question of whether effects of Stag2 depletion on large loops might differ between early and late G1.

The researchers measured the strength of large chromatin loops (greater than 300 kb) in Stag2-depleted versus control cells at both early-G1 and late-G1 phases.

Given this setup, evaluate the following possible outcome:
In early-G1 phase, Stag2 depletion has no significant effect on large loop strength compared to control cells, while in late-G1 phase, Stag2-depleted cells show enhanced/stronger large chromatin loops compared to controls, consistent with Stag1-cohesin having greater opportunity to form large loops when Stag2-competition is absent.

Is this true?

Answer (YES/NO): YES